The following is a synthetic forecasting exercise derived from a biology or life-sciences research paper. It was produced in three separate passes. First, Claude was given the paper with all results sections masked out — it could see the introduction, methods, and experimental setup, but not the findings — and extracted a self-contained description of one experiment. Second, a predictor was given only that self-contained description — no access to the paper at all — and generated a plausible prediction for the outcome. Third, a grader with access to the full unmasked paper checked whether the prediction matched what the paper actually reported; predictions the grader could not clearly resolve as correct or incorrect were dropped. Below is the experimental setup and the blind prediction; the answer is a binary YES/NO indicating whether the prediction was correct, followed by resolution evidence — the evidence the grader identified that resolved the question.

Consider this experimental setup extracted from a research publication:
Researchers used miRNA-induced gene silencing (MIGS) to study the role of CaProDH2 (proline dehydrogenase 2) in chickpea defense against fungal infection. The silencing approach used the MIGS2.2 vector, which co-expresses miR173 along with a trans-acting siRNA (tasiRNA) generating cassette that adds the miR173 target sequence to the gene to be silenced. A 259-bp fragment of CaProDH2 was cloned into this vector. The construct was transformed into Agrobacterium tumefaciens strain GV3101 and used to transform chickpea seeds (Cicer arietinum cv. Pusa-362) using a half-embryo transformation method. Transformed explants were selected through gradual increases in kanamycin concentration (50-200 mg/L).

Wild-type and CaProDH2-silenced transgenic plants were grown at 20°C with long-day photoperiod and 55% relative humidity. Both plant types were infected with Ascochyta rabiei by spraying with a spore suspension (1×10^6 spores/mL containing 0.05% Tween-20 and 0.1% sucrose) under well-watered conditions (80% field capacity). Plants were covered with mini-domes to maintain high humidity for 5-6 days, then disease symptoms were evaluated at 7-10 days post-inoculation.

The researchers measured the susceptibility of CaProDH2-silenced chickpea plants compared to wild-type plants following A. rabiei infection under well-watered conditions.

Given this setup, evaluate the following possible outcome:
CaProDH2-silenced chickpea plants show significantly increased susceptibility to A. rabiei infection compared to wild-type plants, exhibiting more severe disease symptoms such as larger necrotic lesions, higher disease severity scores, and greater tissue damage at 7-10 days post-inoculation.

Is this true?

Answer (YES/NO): YES